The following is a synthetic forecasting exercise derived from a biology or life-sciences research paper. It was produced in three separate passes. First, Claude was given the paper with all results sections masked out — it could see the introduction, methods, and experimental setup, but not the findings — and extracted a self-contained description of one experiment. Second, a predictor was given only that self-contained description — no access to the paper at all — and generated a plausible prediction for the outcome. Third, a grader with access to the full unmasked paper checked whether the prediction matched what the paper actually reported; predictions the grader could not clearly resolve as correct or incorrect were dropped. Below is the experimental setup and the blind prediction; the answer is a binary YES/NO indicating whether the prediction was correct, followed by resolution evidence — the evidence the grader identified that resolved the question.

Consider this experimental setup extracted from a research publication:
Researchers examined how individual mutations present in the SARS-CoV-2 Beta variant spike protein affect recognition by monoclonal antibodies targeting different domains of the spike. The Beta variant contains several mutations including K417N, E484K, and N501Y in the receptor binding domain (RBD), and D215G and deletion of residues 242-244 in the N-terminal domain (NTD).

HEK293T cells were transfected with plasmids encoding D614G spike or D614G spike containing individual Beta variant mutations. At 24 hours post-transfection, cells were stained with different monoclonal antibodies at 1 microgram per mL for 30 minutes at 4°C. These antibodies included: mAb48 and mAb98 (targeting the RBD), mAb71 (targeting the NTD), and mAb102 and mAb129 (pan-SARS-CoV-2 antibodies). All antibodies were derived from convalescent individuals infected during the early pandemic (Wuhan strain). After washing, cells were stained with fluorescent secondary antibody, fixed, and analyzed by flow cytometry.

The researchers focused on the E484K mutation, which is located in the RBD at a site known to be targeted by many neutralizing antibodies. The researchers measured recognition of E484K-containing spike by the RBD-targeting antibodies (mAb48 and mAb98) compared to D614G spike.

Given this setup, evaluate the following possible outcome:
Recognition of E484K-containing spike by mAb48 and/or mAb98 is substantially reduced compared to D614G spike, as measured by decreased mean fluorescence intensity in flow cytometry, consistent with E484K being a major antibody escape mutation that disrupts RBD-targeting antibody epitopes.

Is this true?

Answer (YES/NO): NO